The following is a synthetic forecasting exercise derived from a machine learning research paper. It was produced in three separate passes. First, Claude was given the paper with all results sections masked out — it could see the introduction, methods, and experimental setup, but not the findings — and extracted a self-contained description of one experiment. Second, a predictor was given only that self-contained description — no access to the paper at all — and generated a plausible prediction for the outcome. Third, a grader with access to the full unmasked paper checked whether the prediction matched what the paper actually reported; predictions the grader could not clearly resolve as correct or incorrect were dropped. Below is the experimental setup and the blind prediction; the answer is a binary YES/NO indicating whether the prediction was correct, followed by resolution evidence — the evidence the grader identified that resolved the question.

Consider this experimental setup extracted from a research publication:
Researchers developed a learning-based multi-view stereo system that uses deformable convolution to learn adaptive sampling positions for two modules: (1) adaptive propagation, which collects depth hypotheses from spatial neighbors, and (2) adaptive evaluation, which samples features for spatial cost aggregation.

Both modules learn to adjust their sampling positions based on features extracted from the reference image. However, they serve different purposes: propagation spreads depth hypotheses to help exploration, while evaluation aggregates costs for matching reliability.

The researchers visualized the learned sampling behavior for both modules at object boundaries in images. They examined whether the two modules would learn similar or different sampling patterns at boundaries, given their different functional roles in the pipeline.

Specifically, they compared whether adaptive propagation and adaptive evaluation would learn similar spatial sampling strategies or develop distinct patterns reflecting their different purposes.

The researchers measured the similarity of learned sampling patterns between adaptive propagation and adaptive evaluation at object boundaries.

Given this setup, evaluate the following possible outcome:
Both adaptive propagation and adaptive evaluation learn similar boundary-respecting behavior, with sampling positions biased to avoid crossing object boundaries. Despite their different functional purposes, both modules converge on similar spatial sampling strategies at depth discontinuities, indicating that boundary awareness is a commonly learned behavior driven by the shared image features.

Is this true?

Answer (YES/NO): YES